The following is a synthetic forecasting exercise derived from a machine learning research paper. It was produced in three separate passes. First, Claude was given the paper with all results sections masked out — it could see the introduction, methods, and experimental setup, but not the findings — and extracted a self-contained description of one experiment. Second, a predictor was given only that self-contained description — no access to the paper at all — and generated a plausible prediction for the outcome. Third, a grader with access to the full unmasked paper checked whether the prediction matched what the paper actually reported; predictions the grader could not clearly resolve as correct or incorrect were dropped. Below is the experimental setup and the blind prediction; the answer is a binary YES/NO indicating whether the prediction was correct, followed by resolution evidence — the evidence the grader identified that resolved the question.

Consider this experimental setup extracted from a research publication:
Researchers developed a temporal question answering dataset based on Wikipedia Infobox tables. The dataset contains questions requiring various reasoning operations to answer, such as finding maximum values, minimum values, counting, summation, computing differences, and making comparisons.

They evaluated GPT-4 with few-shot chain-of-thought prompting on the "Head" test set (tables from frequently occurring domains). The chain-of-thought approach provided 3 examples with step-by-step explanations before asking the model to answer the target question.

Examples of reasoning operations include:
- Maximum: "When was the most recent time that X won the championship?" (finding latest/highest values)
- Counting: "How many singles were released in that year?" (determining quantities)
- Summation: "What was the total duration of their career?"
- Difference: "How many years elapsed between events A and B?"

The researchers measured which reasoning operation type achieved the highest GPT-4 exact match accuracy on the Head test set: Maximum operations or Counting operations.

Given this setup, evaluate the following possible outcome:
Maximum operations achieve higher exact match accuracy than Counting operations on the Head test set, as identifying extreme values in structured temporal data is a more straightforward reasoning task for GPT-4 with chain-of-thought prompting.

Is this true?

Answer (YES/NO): YES